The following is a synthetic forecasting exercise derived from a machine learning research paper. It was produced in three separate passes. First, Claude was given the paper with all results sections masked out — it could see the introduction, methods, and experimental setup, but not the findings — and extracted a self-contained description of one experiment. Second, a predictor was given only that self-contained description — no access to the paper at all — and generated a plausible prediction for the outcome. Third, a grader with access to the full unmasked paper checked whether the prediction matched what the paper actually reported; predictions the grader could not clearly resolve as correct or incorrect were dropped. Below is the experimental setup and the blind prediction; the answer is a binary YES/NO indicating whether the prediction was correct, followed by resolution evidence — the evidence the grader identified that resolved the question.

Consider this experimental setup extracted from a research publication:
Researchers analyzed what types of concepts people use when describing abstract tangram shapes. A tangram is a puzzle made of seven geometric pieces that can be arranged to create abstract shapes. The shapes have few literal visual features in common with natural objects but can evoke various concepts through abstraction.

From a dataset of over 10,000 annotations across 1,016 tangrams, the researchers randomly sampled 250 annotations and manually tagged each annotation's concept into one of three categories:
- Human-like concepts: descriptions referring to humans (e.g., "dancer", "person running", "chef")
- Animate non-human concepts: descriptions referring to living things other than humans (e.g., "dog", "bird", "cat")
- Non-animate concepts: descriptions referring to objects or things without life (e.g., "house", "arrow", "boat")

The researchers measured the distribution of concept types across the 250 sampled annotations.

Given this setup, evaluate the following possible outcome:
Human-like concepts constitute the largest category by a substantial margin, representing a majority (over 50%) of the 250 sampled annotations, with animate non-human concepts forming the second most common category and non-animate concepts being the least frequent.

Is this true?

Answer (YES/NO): NO